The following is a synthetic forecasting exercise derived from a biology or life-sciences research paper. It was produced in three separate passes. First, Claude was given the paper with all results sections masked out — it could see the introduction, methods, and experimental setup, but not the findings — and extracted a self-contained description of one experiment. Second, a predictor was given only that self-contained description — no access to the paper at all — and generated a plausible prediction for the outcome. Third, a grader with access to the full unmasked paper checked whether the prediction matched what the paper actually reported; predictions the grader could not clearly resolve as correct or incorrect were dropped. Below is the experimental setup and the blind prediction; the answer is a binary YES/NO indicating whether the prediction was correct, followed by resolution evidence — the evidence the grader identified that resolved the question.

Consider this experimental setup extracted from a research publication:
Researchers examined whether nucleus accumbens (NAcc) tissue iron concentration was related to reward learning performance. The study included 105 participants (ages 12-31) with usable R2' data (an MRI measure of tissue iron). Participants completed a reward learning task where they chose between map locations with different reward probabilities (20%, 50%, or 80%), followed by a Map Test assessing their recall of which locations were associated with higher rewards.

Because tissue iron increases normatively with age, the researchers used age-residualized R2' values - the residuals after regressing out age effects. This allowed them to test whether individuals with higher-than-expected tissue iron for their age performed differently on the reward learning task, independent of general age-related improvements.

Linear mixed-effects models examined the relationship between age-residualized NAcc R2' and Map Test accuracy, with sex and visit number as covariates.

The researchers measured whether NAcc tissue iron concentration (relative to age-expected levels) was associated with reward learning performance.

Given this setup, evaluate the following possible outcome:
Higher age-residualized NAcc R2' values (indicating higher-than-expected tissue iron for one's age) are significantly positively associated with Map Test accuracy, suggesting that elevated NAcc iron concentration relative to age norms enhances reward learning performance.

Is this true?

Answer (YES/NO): YES